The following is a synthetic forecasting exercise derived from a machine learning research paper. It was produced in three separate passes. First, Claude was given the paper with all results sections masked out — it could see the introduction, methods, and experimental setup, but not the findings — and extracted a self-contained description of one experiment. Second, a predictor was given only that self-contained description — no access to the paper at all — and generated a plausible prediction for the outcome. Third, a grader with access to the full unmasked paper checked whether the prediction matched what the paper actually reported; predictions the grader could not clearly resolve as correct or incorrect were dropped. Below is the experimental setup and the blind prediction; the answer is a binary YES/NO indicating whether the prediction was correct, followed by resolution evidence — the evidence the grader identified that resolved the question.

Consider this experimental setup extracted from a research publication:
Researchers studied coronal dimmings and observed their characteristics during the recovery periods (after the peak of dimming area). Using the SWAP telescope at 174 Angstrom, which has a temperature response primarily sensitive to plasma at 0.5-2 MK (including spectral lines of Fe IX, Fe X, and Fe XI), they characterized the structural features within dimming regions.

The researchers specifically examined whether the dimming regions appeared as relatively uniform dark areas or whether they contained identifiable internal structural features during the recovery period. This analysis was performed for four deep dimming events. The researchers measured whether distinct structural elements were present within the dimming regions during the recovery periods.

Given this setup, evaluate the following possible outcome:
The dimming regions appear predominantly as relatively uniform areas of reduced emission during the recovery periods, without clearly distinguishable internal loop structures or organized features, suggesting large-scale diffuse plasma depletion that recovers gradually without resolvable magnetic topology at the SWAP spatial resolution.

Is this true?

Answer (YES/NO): NO